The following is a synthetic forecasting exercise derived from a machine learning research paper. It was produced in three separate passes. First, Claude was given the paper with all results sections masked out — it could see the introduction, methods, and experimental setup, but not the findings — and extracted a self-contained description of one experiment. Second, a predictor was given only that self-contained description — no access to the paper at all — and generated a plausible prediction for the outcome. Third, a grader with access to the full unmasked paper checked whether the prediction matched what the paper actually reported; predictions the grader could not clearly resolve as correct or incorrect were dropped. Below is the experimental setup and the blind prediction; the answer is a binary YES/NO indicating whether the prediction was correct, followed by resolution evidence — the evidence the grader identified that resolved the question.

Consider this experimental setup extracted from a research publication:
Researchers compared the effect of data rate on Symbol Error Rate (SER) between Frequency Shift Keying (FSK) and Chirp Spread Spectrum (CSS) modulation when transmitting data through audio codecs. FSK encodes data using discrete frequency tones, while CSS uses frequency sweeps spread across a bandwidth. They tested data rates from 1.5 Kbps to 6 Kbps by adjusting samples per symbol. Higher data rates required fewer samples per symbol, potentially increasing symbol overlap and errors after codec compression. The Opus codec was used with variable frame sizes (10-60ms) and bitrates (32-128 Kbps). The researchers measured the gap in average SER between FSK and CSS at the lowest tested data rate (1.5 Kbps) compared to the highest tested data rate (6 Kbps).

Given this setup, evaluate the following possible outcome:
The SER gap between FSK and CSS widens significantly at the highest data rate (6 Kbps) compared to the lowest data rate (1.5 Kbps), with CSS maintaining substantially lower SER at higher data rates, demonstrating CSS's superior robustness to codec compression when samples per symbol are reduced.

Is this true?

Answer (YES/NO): YES